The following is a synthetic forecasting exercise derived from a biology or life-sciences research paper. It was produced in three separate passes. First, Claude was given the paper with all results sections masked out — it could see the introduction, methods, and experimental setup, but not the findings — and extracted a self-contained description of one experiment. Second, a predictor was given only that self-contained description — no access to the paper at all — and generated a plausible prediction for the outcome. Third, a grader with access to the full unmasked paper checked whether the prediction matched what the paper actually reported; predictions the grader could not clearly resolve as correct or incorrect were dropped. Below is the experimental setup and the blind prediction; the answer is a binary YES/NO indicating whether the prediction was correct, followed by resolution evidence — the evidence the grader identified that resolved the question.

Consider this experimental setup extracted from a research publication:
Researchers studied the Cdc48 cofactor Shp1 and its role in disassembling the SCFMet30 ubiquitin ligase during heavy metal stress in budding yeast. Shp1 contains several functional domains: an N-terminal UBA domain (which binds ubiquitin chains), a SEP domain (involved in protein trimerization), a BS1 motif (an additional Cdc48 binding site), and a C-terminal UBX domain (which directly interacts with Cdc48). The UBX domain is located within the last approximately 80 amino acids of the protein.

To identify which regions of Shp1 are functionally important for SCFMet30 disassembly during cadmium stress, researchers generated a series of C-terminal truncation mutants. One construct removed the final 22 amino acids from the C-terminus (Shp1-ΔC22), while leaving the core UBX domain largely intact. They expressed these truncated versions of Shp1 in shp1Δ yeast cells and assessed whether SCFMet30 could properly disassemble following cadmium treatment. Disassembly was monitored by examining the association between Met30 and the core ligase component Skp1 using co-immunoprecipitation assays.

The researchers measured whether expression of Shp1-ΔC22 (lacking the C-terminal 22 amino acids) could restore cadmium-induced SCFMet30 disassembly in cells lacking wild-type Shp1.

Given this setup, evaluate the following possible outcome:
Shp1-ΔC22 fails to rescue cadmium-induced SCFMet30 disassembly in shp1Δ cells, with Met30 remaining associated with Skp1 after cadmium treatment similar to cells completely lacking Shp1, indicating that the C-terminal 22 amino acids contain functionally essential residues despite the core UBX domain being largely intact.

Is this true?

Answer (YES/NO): YES